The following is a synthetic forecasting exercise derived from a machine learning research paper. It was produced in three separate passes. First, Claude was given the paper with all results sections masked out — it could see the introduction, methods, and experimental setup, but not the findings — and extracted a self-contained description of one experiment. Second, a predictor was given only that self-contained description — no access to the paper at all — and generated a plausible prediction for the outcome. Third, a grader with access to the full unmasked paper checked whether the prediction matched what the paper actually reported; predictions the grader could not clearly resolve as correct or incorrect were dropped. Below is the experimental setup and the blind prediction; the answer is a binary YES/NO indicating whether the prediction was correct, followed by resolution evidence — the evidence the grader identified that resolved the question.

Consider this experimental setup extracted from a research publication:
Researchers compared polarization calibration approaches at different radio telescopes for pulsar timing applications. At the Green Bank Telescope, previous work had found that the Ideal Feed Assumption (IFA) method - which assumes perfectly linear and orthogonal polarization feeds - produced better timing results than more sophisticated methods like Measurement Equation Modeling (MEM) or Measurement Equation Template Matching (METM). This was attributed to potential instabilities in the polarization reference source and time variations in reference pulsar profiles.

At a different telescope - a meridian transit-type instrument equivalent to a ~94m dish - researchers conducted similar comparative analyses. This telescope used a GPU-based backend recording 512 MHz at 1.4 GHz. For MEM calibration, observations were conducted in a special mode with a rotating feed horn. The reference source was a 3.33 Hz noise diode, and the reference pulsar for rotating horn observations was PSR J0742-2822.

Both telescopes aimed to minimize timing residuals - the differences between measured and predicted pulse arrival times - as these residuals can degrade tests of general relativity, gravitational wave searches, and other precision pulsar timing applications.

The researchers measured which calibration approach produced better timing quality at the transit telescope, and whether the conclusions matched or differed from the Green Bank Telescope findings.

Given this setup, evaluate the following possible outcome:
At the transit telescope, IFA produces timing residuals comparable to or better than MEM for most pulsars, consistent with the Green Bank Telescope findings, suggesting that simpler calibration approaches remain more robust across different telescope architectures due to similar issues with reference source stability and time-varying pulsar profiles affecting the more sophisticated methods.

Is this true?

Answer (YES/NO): NO